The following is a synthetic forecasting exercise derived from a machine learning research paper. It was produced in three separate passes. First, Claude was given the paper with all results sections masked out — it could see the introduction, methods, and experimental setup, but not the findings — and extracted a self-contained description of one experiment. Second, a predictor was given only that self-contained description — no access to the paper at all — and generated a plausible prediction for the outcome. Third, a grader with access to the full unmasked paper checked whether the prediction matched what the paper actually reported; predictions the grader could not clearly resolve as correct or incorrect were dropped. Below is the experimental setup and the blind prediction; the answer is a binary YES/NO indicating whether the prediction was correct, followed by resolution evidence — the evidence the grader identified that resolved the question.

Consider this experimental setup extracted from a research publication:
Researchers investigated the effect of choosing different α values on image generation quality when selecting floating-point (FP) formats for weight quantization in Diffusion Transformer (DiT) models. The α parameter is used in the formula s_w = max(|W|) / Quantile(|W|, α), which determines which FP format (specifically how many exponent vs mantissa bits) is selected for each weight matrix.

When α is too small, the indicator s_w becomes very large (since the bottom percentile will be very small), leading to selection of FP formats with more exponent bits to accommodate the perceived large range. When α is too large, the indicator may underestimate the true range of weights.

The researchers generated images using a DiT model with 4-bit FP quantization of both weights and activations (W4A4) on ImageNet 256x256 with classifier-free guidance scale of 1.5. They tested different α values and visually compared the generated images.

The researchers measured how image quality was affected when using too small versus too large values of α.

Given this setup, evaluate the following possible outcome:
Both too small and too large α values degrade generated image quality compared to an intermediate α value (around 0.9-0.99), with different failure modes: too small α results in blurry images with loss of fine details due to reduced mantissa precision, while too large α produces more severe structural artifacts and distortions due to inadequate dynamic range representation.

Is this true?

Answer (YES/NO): NO